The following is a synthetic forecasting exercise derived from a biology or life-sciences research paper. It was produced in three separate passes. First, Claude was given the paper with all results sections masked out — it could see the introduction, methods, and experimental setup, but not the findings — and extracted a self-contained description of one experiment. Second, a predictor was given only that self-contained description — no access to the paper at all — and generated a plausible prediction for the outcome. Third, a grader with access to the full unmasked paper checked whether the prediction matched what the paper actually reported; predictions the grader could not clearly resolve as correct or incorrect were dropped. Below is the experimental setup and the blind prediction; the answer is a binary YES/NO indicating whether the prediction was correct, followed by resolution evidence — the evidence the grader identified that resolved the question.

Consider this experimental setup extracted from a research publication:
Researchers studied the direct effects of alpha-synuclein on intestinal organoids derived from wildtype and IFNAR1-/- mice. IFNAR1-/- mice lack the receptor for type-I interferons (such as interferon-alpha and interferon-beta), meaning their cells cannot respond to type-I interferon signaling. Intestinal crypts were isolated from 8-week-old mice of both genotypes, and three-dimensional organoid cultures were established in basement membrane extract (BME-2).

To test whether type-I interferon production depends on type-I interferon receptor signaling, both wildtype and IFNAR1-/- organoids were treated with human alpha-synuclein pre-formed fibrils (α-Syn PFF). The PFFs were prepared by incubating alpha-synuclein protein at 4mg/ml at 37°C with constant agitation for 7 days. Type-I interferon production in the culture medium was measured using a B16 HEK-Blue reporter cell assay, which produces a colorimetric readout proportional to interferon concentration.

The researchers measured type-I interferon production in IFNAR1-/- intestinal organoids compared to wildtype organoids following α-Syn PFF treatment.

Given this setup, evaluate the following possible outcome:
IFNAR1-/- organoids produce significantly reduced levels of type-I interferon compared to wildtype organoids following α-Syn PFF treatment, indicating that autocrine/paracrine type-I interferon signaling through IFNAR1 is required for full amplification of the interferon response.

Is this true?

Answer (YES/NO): YES